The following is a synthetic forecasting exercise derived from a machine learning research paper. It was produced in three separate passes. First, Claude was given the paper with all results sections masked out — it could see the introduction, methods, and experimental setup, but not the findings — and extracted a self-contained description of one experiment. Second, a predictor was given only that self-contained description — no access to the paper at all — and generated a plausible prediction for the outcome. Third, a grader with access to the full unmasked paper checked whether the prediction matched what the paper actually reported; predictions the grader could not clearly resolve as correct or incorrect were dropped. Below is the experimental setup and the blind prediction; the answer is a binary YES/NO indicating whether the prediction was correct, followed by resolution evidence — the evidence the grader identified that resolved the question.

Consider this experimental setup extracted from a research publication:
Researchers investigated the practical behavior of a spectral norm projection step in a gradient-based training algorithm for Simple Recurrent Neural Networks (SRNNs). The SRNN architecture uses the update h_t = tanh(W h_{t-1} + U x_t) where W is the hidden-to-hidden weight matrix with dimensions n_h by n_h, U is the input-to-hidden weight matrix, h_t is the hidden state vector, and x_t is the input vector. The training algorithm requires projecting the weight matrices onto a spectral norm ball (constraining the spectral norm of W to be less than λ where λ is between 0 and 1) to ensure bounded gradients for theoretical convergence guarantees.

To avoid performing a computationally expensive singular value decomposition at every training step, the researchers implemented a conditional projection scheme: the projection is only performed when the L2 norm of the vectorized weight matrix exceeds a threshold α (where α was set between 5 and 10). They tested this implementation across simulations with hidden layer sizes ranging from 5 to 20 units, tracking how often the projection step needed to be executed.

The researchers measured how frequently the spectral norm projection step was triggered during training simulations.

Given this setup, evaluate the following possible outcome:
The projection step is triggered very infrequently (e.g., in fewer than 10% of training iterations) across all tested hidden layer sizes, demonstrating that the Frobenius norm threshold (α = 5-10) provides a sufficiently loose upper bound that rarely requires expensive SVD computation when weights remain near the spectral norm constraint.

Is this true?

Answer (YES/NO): YES